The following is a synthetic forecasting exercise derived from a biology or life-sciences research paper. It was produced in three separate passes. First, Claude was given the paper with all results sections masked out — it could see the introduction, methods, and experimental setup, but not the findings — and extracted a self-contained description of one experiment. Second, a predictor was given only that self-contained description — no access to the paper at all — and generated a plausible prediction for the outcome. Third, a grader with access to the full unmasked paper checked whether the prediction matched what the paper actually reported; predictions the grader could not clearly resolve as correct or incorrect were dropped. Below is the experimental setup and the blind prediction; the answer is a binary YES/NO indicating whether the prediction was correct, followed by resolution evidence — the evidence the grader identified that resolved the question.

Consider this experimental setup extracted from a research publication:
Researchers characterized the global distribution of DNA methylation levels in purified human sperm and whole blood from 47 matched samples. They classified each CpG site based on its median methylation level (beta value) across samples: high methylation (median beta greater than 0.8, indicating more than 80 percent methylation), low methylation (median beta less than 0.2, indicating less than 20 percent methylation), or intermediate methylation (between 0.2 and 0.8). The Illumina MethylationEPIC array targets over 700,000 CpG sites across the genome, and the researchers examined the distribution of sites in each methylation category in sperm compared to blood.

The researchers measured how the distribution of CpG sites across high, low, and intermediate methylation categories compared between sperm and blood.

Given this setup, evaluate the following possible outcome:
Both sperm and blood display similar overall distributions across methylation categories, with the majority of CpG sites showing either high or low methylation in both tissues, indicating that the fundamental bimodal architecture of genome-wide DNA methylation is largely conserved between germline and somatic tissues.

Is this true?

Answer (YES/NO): NO